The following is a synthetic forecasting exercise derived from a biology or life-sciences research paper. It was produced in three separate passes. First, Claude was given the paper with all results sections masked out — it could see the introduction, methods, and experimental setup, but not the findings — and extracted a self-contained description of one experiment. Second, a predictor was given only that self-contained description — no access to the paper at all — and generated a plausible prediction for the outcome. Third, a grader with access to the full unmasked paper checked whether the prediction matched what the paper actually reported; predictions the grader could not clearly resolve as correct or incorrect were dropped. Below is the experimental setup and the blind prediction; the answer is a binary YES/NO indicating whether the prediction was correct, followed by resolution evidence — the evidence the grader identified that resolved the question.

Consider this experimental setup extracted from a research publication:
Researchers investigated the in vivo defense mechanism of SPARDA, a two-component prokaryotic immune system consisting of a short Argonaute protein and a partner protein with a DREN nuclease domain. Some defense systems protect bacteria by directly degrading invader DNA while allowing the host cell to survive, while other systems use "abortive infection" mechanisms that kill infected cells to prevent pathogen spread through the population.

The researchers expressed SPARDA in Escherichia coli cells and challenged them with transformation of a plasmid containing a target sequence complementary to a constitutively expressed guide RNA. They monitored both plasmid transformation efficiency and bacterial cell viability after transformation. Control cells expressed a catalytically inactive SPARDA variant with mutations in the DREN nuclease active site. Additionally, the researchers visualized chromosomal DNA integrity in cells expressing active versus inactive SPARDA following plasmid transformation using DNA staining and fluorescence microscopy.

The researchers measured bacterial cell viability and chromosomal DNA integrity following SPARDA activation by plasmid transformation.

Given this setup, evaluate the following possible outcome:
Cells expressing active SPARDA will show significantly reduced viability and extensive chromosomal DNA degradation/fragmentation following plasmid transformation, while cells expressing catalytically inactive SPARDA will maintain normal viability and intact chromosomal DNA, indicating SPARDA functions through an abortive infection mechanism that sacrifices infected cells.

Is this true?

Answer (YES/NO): YES